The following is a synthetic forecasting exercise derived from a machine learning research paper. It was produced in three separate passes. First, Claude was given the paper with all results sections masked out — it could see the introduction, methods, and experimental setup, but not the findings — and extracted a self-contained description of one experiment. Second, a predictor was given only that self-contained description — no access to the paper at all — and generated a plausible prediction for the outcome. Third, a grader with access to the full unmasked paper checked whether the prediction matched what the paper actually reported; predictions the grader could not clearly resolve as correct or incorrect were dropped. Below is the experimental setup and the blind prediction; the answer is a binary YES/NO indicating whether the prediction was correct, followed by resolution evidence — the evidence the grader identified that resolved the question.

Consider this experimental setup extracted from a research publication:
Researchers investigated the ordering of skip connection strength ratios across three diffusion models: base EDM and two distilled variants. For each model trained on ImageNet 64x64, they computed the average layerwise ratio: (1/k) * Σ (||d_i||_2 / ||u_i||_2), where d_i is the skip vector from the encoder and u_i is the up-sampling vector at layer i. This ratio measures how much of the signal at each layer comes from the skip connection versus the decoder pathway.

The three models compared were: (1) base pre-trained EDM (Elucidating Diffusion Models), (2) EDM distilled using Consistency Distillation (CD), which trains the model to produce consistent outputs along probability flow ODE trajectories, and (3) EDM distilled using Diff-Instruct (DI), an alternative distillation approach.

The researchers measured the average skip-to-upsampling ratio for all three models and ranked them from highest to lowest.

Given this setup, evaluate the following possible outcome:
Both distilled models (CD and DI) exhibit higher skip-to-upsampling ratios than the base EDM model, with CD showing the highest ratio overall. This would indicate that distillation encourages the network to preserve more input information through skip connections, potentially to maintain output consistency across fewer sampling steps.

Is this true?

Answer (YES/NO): NO